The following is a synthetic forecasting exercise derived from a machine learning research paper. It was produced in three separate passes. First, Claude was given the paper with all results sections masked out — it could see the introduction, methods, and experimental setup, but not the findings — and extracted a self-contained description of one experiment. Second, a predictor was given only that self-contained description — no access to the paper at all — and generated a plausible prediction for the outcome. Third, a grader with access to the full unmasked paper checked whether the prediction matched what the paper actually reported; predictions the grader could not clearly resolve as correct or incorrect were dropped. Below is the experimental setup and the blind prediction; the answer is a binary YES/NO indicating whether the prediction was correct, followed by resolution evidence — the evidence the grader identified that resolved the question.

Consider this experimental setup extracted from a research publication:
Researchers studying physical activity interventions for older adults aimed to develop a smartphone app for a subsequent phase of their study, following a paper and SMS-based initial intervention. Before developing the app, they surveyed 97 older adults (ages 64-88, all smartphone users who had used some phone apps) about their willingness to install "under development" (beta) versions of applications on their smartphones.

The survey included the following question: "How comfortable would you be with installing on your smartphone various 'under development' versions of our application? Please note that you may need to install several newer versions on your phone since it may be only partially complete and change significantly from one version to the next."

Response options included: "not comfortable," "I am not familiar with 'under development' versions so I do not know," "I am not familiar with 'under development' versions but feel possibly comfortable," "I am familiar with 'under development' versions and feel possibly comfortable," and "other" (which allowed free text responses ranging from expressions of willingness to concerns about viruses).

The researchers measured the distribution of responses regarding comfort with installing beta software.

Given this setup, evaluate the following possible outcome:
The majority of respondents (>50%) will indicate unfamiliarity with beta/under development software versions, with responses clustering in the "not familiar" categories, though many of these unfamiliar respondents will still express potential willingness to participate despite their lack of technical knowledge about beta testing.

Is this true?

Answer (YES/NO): YES